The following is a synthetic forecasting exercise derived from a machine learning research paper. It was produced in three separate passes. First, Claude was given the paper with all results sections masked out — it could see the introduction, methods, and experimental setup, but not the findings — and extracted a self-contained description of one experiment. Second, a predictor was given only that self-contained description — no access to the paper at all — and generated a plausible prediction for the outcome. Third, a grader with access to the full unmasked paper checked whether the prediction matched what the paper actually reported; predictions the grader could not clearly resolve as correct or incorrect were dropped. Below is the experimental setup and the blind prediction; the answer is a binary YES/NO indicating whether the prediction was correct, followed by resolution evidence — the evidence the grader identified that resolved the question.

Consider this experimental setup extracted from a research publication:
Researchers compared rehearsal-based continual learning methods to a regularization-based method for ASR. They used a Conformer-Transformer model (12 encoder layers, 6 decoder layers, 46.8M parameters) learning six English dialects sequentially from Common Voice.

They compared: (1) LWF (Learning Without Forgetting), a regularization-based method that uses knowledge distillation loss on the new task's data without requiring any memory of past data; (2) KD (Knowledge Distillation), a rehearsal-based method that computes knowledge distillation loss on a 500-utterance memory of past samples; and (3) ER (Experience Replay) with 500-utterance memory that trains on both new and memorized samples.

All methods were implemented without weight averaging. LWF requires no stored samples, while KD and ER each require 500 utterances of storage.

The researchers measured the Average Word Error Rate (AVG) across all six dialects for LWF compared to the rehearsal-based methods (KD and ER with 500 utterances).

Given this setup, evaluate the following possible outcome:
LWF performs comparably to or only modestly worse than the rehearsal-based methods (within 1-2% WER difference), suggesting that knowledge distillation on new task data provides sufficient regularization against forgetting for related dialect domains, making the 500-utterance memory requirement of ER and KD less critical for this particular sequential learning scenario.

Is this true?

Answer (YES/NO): YES